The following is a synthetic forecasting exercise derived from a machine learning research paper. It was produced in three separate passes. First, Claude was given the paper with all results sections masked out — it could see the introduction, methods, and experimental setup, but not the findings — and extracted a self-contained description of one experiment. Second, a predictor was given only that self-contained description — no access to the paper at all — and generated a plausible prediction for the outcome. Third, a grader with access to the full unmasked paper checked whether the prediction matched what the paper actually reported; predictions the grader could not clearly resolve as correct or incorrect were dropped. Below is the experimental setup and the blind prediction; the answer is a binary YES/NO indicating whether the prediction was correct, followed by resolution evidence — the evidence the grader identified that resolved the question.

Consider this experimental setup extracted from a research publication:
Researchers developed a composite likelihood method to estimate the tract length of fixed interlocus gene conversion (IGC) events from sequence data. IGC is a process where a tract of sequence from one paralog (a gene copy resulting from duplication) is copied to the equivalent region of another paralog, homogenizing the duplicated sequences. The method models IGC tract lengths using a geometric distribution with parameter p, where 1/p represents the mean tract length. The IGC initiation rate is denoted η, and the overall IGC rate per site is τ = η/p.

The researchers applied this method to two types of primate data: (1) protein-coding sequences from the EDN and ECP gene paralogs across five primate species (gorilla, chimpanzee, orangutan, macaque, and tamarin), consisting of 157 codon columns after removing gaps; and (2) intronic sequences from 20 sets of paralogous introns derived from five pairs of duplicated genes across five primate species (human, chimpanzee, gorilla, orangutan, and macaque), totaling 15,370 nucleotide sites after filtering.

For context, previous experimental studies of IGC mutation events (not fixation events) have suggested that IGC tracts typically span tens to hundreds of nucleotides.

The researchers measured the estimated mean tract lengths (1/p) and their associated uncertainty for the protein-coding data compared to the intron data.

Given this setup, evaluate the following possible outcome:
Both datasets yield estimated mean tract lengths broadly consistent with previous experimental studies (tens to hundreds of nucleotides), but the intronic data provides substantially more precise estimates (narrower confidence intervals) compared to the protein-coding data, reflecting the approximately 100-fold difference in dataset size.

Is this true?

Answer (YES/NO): NO